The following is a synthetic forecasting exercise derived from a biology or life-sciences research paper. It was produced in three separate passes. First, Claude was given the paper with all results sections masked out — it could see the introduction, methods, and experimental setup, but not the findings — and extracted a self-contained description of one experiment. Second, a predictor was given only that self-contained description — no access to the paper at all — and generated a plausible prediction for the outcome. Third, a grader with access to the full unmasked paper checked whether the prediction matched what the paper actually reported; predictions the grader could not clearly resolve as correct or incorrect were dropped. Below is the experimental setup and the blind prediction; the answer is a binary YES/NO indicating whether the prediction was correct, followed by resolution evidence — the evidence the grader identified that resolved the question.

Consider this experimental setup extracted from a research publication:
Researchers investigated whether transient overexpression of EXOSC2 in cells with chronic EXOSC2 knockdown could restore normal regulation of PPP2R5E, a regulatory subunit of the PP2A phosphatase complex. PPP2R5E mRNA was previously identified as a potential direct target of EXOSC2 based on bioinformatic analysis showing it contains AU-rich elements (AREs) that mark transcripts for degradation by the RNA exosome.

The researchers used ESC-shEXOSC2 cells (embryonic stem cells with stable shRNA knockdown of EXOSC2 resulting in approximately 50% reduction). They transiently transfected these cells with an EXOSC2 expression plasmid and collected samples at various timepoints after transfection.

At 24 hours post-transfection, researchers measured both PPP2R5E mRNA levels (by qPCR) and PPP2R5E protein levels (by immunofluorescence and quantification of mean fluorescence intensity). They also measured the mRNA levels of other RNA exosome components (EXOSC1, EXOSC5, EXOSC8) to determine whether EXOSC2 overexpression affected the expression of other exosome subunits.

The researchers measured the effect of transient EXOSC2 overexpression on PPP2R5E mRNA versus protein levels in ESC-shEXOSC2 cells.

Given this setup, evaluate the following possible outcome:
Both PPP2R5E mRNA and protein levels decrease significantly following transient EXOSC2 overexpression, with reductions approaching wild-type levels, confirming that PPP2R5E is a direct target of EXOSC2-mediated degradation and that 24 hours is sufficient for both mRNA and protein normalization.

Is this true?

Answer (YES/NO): NO